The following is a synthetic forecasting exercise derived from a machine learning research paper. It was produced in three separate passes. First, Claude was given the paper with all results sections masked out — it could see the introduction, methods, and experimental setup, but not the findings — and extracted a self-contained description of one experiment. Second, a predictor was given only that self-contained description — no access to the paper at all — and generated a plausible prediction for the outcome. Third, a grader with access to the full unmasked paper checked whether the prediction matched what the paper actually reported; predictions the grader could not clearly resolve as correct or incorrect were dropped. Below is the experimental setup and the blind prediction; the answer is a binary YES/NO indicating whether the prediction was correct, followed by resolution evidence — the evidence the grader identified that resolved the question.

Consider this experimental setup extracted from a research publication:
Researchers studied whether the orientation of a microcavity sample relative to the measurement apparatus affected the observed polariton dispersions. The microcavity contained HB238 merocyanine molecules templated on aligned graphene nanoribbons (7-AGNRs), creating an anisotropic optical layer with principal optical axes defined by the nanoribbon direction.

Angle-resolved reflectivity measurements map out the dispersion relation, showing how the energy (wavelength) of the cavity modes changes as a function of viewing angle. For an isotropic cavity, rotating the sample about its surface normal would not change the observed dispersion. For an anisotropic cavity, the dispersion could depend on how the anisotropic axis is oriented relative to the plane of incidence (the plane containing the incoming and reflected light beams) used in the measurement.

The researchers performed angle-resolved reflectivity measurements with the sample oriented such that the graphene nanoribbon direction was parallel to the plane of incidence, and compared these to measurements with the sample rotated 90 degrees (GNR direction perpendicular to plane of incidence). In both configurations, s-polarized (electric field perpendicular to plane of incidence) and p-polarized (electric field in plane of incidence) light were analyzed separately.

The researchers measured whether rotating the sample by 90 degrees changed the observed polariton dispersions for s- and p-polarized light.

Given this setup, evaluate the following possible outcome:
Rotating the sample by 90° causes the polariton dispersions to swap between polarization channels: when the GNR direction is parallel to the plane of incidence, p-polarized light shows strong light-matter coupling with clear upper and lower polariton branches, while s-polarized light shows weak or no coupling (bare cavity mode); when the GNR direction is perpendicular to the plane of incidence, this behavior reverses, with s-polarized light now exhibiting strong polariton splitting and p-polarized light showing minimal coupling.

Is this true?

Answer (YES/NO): NO